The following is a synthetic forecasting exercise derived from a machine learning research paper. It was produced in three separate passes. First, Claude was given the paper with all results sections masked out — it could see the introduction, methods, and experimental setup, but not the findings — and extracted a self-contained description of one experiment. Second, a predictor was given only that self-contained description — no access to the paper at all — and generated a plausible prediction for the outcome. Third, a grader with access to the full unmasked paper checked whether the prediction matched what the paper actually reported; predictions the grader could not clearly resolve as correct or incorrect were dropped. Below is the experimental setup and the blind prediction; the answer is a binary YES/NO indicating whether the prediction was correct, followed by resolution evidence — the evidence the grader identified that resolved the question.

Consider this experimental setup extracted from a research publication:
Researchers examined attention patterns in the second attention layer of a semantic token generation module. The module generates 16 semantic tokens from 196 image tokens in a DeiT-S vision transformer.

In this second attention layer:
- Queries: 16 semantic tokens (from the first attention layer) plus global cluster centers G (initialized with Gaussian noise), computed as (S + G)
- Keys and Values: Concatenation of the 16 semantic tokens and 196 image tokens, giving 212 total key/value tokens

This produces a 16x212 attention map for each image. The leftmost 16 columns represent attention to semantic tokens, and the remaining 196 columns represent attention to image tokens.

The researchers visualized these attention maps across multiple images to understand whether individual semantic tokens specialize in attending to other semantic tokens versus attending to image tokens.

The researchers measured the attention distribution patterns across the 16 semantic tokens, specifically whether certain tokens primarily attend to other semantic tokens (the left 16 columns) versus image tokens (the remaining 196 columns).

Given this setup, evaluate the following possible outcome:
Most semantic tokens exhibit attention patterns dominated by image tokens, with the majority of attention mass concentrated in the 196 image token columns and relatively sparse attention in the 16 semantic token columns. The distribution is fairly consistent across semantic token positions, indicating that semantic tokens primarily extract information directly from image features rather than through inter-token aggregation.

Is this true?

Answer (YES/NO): NO